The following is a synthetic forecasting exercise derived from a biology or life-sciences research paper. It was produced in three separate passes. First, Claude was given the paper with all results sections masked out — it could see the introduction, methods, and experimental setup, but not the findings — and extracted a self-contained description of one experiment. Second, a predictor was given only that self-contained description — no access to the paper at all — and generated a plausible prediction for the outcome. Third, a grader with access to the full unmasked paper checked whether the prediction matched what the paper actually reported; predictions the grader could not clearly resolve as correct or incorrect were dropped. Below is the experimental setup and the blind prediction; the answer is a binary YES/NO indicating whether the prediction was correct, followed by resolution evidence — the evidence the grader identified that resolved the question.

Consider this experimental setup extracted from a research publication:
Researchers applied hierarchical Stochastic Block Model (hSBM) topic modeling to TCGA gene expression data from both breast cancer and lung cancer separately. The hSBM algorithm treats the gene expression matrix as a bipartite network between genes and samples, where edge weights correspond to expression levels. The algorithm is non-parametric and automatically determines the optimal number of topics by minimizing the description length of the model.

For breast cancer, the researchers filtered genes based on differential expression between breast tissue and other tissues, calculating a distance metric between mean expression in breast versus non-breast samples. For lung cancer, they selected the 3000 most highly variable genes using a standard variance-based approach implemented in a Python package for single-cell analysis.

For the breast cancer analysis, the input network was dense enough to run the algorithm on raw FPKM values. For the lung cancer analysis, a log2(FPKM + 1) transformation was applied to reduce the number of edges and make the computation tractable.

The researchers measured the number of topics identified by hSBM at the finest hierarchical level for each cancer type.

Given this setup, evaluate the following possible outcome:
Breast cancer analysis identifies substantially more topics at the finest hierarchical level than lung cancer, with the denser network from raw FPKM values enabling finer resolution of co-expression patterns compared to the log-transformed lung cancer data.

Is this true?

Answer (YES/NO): NO